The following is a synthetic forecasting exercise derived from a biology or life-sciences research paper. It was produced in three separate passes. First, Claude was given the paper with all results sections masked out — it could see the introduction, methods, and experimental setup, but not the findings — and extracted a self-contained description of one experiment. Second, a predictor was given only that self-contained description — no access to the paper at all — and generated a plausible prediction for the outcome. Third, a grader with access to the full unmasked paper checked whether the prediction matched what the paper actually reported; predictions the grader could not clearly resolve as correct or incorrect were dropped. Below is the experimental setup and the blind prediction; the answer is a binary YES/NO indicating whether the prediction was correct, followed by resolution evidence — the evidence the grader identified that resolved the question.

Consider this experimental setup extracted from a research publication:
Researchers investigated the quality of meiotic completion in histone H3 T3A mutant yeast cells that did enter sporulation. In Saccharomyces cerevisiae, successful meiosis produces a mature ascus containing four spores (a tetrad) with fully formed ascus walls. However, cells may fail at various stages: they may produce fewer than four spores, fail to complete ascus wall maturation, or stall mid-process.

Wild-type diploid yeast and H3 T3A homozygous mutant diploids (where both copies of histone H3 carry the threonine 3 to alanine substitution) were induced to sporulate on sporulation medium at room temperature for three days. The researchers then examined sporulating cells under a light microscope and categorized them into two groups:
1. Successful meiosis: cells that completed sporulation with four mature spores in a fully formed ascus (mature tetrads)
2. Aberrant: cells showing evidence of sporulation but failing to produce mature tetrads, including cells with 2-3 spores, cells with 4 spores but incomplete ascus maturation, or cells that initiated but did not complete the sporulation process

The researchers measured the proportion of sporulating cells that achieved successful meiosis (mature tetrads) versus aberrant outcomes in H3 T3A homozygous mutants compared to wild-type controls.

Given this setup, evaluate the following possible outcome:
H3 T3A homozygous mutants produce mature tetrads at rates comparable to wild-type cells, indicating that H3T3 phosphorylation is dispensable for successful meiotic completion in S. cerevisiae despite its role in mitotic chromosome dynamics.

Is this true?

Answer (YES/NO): NO